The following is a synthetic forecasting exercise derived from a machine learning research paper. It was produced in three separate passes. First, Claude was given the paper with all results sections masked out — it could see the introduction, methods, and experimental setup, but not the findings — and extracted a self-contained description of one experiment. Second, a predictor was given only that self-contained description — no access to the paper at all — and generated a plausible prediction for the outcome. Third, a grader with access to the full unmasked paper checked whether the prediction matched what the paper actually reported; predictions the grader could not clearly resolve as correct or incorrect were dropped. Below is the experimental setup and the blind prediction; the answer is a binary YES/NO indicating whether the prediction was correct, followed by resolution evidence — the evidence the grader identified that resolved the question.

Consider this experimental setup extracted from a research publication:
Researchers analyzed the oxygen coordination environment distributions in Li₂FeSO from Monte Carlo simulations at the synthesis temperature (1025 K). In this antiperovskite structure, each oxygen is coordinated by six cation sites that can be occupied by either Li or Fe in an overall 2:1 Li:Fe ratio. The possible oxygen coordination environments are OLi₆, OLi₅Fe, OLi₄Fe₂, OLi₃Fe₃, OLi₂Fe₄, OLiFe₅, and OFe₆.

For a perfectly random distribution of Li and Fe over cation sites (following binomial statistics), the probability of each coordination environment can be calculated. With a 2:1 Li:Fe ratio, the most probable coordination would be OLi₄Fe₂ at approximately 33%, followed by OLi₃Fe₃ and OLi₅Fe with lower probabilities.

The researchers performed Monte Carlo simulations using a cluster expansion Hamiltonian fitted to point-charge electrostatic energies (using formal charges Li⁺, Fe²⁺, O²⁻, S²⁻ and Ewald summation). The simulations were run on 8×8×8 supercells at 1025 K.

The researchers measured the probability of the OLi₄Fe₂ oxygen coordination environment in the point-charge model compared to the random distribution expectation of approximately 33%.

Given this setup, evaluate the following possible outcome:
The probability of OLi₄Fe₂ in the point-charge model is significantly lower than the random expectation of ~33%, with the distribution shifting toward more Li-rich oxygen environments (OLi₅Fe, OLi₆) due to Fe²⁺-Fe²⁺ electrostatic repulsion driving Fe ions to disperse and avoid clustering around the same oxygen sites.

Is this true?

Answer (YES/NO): NO